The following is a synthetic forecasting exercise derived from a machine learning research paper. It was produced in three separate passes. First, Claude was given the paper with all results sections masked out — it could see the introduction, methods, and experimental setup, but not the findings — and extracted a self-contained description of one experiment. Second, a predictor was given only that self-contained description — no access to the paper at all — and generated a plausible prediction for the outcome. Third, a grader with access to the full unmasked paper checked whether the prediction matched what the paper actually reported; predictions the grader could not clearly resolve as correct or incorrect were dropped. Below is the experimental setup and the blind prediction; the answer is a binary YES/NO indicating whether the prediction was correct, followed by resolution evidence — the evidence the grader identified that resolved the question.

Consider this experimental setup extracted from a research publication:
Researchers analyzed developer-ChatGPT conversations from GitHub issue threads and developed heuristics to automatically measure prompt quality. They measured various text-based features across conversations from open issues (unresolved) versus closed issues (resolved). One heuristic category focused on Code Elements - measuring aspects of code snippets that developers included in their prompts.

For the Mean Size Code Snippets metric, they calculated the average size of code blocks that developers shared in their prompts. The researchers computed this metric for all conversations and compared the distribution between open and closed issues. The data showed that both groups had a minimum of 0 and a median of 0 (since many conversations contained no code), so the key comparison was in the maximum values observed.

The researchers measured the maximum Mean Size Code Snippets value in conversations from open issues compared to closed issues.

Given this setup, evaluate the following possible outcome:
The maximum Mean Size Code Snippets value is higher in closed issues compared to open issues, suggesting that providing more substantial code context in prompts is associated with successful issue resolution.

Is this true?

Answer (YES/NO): NO